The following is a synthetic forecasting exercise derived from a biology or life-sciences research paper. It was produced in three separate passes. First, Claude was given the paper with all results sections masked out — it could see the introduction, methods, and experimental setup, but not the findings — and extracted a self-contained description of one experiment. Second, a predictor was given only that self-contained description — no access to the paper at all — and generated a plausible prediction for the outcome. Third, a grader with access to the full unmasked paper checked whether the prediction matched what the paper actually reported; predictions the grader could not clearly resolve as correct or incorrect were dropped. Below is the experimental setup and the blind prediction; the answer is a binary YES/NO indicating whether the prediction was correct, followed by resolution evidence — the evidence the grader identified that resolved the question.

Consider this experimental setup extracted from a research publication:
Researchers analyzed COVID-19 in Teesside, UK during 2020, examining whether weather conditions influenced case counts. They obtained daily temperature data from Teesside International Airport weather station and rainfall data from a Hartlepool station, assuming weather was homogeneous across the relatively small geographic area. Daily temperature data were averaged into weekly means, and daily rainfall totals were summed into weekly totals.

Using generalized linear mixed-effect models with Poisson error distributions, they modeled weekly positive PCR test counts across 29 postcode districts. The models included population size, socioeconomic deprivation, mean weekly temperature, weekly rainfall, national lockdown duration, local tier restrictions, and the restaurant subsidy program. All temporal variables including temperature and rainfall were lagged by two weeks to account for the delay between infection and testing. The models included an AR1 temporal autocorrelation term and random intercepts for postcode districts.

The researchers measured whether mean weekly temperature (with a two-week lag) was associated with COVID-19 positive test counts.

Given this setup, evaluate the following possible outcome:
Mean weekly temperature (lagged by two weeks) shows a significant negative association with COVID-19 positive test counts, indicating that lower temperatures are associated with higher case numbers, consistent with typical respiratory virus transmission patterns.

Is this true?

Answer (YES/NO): YES